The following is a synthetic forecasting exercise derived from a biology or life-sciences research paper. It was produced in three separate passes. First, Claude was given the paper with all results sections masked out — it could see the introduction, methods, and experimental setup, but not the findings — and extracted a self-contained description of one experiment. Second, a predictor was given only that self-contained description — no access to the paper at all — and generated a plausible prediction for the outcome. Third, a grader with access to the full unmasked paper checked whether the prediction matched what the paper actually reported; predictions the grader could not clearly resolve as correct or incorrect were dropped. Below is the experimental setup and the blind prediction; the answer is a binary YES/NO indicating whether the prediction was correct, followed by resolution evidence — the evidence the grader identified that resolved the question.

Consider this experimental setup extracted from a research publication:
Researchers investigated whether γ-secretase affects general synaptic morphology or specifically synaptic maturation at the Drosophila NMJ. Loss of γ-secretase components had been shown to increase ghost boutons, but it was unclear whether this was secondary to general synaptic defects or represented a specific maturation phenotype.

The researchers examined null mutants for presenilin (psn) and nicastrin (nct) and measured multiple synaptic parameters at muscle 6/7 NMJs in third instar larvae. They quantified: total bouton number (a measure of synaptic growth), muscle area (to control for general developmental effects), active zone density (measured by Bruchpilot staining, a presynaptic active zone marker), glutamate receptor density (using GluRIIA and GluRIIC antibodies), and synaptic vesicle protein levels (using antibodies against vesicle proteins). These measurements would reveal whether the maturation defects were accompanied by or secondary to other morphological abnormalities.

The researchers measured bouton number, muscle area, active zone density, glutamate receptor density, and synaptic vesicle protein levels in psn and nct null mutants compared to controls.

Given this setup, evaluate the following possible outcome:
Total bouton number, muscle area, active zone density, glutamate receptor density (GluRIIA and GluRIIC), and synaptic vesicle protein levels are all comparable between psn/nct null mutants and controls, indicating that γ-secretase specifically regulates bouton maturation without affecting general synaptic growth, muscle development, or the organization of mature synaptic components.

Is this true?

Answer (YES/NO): YES